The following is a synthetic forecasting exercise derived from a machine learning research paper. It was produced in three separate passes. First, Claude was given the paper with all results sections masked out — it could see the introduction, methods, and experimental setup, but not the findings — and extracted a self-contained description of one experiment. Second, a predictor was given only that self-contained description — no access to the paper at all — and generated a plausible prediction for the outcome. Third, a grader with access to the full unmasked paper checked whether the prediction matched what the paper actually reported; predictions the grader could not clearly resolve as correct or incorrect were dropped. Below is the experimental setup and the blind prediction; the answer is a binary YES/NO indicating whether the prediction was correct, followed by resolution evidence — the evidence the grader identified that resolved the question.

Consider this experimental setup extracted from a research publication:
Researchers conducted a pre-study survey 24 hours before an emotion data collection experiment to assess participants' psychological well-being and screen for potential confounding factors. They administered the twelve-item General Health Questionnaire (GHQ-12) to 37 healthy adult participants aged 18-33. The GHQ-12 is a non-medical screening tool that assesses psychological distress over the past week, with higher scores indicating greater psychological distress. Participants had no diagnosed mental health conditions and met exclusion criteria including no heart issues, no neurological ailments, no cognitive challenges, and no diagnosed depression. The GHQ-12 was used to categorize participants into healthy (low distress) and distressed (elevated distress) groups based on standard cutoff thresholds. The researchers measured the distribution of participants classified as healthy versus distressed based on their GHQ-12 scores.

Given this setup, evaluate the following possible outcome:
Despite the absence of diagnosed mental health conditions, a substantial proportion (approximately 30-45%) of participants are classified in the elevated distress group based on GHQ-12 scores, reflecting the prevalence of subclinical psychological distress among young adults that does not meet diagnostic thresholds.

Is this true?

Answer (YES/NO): NO